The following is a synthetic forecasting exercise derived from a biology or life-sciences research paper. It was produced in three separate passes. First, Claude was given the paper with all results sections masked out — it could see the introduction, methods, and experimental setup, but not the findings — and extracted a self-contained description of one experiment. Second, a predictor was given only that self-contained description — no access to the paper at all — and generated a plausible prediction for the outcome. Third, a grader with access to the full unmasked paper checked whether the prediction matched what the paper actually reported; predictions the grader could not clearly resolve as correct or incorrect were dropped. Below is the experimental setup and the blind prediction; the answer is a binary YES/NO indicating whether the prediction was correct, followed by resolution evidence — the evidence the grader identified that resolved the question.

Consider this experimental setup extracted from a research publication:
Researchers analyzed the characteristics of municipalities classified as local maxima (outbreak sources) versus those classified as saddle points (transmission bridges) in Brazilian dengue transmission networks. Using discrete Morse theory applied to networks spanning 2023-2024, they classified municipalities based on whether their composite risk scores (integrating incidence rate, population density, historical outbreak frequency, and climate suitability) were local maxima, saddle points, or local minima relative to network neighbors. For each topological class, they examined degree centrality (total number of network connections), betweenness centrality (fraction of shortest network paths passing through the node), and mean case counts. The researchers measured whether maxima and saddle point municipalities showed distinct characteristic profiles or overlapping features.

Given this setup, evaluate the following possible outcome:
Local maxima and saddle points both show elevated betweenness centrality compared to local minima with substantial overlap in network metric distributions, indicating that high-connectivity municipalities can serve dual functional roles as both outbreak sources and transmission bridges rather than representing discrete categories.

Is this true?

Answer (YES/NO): NO